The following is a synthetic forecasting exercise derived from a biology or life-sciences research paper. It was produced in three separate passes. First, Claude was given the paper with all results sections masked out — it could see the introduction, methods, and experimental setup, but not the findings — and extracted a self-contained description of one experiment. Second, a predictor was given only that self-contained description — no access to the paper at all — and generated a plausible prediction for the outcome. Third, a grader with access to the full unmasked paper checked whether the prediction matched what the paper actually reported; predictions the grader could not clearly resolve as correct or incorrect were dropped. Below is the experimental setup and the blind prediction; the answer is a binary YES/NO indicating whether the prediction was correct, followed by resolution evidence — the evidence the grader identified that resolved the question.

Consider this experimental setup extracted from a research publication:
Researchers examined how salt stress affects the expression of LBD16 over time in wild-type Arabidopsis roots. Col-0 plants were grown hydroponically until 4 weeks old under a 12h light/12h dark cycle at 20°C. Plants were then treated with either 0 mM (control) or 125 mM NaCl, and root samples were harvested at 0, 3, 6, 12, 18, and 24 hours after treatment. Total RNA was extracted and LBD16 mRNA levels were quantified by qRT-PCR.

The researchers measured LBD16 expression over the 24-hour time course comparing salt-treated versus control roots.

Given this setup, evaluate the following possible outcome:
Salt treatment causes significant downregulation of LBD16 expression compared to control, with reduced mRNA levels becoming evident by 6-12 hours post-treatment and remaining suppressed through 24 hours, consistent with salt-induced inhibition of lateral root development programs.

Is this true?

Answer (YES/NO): NO